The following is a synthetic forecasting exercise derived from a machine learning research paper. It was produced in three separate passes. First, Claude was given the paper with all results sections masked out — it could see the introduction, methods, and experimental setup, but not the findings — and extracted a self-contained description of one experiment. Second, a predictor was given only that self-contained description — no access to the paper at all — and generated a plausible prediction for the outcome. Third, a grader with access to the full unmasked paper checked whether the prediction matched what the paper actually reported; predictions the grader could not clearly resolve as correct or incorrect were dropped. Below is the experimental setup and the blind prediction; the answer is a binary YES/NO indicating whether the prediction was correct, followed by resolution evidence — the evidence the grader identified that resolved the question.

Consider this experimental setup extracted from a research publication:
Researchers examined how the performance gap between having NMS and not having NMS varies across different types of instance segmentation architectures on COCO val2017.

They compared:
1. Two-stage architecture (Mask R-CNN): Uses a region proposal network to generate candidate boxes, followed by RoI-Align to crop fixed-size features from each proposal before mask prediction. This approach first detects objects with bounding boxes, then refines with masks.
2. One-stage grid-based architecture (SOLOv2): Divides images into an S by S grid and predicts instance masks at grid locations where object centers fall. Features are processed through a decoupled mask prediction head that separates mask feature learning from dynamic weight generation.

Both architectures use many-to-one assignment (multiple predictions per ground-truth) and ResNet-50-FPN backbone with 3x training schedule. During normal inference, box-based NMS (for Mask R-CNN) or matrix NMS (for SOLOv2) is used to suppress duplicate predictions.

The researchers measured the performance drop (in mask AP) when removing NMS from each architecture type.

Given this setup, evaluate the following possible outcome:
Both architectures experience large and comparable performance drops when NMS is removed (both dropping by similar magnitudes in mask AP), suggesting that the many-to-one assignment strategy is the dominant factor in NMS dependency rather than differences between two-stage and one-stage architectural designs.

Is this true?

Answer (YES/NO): NO